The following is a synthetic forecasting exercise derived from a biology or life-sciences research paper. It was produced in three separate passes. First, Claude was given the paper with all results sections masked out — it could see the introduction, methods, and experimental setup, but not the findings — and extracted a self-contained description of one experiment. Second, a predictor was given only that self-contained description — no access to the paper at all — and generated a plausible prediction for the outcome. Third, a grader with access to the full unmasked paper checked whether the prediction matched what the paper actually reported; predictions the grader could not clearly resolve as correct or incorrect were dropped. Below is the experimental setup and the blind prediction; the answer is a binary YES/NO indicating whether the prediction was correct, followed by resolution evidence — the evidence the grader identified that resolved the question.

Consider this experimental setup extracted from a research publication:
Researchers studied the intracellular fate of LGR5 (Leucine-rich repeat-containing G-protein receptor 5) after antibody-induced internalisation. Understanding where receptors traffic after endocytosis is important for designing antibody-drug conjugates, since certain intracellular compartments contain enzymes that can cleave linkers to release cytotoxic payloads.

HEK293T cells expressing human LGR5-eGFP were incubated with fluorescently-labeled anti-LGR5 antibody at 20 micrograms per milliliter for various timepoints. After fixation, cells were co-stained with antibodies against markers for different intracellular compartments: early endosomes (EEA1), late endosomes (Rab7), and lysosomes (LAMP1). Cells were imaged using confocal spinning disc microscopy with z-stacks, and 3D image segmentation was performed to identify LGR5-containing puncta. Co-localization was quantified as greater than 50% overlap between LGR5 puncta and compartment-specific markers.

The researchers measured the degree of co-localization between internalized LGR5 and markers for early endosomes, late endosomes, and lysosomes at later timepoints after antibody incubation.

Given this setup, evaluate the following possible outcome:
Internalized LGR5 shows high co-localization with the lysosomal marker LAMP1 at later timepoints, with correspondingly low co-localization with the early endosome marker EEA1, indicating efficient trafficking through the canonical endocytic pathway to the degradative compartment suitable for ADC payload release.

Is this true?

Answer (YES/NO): NO